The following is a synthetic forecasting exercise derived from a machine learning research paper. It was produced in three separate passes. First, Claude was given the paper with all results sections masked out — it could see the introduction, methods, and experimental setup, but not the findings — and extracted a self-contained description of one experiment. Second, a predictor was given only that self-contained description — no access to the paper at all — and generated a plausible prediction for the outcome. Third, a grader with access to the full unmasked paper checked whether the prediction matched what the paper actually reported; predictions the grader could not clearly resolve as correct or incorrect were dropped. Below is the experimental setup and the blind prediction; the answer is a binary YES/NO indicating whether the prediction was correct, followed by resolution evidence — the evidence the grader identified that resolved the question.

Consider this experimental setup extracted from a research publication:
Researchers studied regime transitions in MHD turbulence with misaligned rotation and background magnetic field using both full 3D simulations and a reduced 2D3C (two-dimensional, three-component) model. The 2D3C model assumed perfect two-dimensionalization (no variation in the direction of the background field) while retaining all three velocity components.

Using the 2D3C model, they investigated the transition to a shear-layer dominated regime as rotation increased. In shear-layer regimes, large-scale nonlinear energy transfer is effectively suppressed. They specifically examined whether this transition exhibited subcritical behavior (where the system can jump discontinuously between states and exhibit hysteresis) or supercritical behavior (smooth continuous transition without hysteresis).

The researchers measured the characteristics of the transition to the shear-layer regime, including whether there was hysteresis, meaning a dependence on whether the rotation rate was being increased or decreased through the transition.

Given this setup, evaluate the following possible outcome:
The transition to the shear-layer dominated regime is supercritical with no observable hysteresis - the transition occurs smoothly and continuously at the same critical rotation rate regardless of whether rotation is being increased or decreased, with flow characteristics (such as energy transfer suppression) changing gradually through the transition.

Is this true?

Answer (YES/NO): NO